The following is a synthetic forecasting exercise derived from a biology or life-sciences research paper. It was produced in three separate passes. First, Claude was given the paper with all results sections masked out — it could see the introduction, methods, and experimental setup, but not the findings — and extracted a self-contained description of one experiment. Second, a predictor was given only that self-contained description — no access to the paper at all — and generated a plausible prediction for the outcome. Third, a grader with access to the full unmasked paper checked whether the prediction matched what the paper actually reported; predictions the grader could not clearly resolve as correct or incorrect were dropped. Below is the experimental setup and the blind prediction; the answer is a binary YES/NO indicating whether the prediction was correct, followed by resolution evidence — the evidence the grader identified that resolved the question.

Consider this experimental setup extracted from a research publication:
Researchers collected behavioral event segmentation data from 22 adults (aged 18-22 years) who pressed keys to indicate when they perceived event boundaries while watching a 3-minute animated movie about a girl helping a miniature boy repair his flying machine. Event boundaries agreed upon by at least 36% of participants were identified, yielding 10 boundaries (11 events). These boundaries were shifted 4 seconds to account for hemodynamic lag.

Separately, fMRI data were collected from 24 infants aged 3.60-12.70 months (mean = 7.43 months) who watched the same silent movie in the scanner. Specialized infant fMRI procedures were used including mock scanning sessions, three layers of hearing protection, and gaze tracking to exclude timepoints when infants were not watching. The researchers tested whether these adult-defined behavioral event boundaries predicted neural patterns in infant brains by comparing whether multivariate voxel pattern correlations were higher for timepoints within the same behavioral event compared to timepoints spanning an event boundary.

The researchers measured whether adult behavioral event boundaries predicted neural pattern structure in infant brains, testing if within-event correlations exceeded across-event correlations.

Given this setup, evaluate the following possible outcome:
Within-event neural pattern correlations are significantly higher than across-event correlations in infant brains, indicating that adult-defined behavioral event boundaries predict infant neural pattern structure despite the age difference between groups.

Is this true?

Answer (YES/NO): NO